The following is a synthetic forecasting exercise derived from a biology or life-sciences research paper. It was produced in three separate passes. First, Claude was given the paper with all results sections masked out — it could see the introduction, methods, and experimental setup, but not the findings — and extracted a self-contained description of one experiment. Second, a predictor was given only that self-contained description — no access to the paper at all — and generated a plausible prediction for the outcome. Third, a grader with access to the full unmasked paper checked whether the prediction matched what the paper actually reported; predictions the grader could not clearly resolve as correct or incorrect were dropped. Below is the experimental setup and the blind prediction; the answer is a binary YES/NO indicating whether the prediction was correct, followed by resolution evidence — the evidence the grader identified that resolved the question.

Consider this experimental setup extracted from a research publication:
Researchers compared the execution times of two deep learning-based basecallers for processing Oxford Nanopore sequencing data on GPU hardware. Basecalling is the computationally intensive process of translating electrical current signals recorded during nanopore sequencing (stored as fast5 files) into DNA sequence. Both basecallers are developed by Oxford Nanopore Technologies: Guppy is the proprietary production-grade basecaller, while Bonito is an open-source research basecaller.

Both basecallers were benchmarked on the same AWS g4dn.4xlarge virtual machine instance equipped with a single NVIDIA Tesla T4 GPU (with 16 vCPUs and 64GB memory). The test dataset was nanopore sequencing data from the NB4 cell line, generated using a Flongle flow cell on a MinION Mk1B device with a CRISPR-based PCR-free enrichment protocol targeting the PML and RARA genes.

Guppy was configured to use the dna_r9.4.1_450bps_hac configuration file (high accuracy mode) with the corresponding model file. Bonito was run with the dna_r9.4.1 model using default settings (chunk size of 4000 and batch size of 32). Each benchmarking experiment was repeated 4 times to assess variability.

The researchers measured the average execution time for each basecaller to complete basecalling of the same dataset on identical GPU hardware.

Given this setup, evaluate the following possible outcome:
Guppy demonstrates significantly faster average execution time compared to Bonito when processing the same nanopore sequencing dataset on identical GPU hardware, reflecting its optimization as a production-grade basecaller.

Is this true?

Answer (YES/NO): YES